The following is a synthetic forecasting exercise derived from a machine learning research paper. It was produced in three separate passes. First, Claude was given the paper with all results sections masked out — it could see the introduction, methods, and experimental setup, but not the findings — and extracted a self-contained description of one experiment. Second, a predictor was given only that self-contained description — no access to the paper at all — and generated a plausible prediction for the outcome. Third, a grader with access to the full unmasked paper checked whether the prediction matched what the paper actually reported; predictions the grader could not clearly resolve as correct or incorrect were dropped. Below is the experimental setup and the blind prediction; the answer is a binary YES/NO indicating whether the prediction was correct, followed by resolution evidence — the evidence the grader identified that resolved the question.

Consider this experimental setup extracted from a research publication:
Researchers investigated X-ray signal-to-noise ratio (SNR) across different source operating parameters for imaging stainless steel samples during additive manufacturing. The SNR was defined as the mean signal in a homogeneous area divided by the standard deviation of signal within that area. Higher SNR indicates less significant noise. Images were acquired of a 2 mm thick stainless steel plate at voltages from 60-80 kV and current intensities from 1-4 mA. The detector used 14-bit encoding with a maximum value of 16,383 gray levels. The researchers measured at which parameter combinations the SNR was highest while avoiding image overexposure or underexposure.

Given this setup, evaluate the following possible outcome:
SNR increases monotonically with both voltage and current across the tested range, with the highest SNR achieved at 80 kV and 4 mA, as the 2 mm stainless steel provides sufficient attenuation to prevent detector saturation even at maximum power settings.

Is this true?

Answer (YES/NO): NO